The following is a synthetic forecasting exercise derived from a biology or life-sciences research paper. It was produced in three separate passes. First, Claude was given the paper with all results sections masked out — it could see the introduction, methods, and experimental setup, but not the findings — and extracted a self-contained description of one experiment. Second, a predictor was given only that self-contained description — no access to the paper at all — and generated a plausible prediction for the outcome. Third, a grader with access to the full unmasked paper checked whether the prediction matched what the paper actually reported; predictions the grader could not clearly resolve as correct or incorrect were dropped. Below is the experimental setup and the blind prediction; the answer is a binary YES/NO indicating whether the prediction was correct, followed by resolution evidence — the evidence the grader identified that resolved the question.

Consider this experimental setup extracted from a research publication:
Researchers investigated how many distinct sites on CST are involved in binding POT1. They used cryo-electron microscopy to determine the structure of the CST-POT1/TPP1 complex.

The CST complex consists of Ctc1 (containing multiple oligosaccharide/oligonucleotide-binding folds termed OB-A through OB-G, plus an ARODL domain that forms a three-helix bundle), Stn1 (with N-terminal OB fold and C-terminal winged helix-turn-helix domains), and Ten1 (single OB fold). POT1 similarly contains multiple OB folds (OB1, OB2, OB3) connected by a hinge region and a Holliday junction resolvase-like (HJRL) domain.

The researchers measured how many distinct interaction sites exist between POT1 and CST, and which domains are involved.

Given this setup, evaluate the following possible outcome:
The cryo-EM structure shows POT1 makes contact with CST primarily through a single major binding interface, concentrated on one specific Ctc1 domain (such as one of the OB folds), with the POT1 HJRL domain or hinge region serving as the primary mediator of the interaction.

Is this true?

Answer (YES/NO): NO